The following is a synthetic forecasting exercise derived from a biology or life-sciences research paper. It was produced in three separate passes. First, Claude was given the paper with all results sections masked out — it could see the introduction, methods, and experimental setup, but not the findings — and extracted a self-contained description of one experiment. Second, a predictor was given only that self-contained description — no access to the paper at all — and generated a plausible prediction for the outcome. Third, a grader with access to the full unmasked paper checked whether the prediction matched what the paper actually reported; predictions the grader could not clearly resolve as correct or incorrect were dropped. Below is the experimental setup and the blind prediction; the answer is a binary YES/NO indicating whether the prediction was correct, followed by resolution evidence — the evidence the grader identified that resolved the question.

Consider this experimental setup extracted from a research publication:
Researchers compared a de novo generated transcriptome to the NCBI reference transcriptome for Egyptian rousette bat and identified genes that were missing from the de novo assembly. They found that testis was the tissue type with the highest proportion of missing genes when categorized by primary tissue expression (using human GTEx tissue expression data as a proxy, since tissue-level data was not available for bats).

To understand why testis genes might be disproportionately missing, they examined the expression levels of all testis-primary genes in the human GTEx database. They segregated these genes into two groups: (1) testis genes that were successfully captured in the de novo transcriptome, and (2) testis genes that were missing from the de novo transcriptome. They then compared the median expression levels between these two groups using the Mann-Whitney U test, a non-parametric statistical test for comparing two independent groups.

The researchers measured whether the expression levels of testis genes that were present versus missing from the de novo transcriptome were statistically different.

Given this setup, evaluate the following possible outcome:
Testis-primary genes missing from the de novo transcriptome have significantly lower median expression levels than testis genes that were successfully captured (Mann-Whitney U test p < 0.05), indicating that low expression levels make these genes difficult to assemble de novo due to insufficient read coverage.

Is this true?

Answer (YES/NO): YES